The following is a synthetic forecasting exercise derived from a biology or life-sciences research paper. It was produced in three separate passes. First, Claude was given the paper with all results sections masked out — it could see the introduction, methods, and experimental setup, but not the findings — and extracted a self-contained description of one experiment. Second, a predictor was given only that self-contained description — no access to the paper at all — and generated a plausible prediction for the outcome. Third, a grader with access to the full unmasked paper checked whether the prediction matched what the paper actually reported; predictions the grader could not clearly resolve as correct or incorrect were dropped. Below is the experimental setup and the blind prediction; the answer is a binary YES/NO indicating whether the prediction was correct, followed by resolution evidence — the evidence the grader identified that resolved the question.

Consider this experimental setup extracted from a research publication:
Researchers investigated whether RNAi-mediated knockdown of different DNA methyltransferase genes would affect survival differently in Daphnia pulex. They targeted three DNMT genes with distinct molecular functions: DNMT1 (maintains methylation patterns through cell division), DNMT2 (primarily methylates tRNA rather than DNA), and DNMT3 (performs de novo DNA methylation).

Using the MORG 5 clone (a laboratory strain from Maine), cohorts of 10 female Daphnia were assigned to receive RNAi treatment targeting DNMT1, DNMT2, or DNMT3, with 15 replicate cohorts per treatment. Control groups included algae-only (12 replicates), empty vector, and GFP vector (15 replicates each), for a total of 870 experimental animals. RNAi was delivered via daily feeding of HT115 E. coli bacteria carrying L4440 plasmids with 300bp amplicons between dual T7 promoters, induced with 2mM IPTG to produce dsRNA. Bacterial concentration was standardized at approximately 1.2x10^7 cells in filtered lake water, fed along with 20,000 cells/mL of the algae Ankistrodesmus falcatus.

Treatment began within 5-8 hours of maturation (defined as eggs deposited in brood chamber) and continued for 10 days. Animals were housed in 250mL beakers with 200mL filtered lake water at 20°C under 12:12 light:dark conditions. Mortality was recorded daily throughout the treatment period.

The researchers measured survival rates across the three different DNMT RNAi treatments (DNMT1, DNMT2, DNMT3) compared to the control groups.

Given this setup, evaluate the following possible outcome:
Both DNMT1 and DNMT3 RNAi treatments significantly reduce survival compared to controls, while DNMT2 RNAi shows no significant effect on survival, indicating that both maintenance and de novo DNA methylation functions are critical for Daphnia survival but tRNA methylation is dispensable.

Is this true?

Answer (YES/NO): NO